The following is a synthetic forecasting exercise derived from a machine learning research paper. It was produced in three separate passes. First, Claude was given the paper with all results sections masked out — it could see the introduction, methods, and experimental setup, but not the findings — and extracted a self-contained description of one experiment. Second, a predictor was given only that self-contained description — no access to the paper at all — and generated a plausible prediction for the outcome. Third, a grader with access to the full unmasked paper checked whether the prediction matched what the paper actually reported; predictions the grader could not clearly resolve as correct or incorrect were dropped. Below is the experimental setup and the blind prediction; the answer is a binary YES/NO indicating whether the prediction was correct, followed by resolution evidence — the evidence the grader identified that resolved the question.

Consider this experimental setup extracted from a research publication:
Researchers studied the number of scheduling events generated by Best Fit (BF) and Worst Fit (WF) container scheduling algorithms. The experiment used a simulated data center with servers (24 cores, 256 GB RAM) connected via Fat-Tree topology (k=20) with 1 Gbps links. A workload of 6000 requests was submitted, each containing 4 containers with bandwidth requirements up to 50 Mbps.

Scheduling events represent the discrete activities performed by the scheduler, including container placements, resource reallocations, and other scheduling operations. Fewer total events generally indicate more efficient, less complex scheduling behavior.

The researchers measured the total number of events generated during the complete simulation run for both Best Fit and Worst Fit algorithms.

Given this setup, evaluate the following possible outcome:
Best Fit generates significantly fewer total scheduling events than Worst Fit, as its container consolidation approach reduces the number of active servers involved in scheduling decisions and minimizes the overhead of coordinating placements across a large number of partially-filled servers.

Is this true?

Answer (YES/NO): NO